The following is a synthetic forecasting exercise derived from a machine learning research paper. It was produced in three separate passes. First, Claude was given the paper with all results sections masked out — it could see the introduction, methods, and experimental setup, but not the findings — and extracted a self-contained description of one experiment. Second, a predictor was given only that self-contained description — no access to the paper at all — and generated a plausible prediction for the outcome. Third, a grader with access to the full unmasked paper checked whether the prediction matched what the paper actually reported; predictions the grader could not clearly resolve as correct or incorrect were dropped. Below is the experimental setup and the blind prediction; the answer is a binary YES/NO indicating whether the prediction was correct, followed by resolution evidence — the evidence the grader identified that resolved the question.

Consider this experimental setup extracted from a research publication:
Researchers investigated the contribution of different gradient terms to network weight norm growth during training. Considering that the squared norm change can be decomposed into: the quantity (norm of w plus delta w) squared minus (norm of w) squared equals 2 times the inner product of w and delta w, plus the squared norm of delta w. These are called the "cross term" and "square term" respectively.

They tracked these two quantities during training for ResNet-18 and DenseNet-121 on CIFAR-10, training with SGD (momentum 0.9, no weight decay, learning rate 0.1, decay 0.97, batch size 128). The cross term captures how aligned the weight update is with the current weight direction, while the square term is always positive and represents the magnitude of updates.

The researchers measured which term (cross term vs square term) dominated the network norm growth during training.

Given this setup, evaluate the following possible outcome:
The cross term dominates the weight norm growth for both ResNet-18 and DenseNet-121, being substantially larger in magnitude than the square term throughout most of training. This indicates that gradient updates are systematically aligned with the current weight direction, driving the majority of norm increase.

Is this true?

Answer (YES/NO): YES